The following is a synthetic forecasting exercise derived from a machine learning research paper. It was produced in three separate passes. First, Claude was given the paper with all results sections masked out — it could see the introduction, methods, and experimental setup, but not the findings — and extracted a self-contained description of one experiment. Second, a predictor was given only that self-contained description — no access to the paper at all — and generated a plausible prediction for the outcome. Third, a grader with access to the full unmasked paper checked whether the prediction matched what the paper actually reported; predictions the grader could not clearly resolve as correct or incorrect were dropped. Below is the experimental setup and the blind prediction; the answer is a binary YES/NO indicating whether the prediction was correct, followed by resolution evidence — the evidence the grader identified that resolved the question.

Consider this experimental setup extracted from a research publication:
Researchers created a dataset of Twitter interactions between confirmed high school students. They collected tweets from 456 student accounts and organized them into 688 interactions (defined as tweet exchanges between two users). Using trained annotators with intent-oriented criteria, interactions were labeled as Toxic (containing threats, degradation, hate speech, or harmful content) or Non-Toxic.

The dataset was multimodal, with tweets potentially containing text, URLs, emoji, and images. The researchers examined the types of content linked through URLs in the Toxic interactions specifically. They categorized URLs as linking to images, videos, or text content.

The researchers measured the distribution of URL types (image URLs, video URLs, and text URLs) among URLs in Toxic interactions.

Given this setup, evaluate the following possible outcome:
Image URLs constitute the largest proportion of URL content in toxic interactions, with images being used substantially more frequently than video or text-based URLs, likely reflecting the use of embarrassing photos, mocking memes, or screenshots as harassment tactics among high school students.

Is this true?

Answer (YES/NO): YES